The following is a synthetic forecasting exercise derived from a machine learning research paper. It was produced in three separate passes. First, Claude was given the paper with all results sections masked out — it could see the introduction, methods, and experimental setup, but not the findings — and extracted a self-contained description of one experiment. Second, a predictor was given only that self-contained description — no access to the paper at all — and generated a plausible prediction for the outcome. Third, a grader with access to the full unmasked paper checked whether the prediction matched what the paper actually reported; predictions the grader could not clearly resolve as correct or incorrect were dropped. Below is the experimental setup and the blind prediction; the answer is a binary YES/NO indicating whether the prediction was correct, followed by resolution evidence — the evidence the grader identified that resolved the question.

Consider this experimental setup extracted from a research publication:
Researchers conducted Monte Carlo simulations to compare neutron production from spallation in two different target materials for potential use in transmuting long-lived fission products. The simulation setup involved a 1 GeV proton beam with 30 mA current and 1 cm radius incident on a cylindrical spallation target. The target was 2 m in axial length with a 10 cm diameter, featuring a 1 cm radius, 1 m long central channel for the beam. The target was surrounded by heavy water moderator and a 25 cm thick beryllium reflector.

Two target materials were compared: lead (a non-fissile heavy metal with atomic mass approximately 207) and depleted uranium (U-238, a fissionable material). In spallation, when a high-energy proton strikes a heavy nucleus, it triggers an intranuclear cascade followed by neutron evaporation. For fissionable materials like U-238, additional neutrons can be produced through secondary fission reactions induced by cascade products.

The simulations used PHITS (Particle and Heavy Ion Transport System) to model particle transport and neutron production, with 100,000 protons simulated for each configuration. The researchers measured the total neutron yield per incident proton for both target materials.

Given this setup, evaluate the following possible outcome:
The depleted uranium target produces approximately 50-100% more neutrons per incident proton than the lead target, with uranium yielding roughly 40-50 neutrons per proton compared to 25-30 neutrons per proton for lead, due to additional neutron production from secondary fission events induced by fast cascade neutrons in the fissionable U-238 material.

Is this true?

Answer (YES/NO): NO